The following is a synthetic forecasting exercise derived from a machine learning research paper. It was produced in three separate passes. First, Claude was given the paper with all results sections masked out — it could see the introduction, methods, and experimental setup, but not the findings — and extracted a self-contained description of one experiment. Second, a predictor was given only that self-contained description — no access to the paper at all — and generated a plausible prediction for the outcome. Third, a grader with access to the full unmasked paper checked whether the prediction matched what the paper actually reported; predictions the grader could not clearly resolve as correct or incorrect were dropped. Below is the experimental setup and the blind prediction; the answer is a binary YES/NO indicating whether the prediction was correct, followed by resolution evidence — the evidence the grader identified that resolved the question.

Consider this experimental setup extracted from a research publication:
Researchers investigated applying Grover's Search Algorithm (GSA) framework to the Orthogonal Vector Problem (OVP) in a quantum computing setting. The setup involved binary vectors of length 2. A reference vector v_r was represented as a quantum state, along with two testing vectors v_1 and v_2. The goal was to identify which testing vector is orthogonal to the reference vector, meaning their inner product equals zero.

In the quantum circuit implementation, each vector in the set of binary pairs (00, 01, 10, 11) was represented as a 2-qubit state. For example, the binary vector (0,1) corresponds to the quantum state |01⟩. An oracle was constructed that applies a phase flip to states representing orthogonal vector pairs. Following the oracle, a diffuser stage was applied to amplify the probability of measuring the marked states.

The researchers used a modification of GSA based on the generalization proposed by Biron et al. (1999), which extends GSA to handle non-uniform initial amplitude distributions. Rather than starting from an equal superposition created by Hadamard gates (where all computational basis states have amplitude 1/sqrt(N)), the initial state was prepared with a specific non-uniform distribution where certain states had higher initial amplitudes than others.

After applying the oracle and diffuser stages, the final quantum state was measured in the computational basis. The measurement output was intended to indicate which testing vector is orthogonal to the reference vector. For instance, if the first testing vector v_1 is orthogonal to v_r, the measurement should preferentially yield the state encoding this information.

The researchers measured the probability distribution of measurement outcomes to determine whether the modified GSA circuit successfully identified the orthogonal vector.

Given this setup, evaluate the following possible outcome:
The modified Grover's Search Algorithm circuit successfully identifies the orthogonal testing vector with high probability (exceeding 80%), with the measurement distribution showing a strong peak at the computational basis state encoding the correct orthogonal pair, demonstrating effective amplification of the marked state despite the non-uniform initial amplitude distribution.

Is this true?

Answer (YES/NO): NO